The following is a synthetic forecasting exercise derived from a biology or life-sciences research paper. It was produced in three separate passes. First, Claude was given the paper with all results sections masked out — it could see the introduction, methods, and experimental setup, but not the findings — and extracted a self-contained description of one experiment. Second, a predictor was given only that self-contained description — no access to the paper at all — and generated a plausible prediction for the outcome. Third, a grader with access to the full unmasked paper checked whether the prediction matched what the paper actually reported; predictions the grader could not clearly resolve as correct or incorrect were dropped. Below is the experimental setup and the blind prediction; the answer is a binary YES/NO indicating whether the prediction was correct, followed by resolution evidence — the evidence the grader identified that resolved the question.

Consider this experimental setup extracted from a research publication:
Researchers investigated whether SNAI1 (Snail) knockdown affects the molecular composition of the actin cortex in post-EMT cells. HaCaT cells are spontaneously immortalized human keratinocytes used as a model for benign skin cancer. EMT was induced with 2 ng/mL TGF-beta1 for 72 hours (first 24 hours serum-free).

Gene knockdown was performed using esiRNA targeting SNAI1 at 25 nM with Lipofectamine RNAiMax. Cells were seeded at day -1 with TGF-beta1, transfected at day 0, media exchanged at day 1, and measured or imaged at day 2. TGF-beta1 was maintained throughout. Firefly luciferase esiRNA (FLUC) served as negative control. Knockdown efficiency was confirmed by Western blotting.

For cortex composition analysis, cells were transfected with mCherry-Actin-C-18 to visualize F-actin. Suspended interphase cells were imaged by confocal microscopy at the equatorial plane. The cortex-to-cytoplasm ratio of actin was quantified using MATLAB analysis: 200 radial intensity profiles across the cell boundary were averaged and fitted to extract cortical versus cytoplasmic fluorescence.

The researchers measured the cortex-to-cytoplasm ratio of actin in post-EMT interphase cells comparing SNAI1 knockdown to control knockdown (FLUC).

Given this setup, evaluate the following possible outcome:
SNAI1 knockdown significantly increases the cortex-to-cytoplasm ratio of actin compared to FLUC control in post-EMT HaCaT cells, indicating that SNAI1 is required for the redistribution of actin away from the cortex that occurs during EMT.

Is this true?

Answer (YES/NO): YES